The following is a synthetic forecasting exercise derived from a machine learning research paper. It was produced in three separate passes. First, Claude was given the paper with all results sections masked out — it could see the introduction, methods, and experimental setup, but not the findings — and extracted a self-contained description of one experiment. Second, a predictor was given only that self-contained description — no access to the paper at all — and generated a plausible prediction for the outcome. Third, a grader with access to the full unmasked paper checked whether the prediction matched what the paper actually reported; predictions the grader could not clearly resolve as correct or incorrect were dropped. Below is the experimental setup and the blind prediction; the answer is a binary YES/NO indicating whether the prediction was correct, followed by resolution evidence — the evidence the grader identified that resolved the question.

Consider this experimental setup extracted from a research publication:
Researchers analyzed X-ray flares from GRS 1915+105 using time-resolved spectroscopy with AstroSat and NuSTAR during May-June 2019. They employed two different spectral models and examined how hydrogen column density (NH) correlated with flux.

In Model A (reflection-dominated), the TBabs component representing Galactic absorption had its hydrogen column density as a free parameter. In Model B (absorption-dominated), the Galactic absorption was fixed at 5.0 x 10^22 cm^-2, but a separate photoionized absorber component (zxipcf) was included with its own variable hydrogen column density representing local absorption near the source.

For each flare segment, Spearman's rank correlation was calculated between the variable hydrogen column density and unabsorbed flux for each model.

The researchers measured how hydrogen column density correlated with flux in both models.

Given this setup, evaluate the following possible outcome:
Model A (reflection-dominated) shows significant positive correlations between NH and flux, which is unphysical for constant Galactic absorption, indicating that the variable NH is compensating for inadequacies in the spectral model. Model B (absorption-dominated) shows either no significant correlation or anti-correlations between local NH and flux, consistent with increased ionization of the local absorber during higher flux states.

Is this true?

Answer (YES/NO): NO